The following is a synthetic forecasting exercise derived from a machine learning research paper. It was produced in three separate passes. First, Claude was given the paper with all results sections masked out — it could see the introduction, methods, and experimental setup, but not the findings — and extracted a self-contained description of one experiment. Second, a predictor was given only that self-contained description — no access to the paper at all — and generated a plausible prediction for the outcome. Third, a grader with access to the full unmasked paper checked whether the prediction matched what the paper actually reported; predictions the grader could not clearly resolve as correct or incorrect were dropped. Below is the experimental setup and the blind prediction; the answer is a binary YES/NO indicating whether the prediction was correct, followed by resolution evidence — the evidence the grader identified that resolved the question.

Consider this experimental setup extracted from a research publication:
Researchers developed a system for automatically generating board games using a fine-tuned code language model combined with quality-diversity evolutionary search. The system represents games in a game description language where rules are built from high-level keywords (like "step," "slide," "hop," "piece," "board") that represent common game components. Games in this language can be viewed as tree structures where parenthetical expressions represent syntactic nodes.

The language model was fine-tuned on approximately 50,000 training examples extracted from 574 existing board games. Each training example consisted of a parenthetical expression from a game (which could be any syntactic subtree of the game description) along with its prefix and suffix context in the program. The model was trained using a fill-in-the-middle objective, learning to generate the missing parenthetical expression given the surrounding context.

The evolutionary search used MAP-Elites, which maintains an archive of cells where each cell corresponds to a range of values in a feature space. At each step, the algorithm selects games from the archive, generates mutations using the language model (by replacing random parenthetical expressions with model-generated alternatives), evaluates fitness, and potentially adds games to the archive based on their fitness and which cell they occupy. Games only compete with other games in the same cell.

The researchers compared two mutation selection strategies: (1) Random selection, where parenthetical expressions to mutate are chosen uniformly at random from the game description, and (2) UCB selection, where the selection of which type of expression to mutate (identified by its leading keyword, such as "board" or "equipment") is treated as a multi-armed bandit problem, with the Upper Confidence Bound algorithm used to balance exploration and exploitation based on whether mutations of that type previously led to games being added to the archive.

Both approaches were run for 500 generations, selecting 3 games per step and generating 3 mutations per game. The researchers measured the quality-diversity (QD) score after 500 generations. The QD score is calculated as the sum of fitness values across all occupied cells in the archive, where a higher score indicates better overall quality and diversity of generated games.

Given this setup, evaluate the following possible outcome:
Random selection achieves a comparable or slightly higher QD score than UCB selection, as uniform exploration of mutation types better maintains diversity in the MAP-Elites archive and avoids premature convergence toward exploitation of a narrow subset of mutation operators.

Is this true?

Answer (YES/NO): NO